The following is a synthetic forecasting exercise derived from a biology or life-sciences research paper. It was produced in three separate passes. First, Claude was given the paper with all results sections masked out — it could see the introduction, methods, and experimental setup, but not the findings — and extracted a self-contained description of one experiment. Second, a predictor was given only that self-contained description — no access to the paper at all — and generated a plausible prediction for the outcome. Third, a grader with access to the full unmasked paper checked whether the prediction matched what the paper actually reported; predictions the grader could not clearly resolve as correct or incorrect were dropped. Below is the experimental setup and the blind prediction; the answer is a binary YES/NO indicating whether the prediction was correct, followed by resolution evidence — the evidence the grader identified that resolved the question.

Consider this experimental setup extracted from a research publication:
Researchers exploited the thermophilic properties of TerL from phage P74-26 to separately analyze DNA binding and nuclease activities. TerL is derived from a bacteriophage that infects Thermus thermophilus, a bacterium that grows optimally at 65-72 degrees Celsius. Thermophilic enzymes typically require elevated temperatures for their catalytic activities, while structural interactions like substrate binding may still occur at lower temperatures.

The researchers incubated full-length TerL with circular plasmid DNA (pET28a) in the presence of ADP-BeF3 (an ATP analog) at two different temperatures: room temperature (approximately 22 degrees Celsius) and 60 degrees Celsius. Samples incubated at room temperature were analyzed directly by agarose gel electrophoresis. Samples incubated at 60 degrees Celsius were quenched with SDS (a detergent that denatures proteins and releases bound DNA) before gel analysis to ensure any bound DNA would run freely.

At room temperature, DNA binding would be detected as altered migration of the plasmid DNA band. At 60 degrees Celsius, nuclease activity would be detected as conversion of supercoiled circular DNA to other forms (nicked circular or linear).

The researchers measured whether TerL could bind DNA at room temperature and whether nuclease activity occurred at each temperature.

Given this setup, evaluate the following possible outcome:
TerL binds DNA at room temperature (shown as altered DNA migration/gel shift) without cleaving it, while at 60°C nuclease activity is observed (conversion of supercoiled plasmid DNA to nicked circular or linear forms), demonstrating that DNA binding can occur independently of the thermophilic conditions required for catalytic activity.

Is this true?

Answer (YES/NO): YES